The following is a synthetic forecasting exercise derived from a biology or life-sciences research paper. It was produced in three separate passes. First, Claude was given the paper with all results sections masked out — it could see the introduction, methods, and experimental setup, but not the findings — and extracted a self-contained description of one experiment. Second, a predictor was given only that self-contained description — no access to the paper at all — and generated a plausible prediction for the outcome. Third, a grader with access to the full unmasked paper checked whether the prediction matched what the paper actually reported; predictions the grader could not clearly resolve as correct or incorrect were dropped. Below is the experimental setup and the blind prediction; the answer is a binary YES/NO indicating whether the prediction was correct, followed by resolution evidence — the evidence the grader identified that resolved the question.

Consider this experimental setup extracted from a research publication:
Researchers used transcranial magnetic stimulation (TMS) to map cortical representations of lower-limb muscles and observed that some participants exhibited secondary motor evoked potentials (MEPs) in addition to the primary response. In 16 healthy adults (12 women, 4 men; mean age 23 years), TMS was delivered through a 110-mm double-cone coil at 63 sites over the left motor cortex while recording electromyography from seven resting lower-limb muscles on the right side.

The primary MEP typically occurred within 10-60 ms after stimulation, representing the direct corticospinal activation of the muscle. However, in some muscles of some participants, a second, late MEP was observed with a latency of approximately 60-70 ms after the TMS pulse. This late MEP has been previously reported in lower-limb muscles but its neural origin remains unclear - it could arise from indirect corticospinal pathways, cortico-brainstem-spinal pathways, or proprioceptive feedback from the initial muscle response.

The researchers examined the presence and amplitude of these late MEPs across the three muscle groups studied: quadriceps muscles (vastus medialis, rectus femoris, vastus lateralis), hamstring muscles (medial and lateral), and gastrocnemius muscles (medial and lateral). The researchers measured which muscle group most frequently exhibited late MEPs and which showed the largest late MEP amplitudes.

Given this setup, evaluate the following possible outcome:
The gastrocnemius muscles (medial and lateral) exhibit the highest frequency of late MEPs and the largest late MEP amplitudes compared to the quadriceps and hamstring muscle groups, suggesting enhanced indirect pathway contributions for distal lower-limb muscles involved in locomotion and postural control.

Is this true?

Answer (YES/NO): NO